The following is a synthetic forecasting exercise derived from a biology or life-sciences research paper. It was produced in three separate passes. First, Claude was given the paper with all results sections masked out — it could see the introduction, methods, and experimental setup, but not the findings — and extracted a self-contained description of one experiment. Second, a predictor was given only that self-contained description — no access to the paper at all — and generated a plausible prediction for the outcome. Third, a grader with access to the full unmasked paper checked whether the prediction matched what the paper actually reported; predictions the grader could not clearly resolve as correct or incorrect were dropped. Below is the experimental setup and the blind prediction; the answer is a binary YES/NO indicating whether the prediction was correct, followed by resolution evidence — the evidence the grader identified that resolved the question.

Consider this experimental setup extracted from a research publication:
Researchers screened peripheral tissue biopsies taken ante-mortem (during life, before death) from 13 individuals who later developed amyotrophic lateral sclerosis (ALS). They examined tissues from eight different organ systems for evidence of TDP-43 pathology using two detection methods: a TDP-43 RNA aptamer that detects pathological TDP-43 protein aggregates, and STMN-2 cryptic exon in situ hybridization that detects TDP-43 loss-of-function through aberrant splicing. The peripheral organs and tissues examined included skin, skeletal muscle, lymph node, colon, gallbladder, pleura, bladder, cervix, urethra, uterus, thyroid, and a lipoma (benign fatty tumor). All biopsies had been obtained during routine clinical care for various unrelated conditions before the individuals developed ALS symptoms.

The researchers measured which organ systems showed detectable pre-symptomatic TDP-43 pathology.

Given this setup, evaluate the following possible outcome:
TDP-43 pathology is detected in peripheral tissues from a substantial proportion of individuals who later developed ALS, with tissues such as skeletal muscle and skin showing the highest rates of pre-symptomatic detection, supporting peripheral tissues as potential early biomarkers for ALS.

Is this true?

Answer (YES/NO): YES